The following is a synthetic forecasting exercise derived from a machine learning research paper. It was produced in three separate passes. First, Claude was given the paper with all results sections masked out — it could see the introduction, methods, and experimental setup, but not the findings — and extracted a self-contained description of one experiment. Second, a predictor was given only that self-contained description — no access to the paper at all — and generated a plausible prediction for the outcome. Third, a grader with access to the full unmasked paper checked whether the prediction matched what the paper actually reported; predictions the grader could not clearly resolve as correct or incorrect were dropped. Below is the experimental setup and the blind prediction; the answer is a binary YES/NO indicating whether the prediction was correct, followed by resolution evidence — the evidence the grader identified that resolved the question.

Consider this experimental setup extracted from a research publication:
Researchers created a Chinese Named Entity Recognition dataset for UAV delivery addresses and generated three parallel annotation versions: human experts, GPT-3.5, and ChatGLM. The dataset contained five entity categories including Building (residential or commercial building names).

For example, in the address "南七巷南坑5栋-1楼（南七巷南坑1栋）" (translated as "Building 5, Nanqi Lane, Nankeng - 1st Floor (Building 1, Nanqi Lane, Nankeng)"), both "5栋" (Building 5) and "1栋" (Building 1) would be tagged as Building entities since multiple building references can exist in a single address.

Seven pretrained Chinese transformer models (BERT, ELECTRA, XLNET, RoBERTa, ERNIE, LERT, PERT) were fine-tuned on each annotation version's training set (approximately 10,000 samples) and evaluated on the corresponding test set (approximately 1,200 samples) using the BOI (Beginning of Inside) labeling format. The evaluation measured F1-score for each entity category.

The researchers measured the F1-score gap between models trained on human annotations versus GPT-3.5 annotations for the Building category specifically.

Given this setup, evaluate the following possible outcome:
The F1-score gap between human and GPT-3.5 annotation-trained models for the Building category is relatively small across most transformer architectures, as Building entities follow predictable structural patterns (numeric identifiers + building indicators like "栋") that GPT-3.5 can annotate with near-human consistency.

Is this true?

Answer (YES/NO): YES